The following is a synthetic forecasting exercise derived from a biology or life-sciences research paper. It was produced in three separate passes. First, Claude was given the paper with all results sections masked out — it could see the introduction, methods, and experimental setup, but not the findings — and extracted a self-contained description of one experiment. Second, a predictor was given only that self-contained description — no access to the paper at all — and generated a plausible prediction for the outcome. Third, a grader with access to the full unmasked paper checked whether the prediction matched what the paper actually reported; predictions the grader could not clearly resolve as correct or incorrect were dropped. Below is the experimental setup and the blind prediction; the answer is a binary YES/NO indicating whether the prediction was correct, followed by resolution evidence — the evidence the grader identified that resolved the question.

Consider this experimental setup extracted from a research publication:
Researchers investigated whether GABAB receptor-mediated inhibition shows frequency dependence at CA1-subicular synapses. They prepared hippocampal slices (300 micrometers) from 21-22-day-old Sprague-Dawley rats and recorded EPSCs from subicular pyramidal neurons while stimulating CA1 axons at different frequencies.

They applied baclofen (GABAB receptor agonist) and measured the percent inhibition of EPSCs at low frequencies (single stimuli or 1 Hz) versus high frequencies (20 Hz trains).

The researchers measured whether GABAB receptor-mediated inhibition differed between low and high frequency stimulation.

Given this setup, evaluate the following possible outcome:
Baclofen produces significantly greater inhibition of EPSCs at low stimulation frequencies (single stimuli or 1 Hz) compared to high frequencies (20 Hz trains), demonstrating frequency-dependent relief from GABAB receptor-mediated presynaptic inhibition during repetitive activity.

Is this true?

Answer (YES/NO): NO